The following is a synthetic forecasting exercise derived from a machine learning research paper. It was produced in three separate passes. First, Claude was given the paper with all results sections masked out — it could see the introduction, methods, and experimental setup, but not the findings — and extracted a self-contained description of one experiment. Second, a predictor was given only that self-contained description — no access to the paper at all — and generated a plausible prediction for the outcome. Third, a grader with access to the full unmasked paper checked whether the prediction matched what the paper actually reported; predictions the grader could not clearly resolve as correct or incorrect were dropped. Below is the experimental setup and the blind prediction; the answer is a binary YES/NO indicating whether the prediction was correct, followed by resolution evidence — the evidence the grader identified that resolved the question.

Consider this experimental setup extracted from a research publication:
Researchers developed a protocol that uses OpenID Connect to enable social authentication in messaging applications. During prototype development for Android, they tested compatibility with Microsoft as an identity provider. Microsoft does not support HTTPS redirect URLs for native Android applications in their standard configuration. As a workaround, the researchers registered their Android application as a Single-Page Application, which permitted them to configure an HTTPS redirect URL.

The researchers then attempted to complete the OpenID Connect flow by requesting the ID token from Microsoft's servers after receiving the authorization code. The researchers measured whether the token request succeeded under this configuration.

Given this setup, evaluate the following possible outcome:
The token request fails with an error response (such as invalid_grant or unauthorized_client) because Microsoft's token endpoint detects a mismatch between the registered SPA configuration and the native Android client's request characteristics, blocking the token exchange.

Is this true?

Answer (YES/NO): NO